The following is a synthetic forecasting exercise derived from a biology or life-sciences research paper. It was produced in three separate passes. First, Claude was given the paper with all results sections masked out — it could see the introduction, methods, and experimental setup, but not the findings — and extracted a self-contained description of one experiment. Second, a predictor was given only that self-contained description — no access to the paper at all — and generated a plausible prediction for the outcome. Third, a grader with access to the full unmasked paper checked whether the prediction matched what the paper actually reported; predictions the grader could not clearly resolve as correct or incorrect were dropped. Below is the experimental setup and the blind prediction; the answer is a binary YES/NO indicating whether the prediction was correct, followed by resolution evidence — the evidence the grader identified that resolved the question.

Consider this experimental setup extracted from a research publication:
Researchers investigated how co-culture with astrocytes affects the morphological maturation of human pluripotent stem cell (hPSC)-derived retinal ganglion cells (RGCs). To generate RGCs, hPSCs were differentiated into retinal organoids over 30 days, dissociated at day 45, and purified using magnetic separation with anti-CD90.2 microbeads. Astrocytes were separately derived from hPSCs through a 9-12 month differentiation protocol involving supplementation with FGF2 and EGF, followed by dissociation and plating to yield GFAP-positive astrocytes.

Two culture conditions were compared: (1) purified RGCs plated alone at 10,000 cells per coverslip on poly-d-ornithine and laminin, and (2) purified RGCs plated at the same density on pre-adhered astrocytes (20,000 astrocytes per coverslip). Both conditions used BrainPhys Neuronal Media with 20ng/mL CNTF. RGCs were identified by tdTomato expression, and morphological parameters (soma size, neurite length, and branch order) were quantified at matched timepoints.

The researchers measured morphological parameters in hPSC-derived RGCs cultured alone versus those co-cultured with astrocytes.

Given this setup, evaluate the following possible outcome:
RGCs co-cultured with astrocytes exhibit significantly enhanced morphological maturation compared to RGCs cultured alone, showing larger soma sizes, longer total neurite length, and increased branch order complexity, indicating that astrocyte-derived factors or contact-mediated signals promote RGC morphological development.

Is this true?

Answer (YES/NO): YES